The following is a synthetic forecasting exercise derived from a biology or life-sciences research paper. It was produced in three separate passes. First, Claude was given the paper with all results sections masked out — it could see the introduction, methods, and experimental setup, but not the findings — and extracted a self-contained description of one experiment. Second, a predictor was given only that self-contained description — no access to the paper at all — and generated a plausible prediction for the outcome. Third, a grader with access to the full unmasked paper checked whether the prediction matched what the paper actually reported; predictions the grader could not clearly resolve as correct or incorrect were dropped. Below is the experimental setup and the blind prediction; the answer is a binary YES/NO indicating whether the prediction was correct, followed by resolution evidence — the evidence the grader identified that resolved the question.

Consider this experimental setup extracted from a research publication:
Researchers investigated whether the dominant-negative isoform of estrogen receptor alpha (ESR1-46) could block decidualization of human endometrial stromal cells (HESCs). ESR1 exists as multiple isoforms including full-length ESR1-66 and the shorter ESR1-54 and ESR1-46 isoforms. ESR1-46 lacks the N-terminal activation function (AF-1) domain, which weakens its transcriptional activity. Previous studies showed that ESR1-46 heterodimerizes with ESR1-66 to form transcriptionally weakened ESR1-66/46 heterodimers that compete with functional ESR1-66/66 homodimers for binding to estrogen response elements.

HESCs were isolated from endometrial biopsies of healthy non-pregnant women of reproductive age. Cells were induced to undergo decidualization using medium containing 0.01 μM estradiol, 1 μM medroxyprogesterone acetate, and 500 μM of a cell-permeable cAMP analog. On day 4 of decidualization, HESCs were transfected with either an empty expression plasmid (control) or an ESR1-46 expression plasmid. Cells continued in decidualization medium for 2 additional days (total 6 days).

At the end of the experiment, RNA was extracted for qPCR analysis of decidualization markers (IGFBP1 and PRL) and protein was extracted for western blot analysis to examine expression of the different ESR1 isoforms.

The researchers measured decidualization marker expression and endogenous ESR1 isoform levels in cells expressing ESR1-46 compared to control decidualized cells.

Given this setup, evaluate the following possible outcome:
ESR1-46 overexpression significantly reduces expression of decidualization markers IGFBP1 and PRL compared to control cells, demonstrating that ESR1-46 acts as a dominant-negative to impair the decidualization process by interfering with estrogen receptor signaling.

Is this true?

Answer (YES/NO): YES